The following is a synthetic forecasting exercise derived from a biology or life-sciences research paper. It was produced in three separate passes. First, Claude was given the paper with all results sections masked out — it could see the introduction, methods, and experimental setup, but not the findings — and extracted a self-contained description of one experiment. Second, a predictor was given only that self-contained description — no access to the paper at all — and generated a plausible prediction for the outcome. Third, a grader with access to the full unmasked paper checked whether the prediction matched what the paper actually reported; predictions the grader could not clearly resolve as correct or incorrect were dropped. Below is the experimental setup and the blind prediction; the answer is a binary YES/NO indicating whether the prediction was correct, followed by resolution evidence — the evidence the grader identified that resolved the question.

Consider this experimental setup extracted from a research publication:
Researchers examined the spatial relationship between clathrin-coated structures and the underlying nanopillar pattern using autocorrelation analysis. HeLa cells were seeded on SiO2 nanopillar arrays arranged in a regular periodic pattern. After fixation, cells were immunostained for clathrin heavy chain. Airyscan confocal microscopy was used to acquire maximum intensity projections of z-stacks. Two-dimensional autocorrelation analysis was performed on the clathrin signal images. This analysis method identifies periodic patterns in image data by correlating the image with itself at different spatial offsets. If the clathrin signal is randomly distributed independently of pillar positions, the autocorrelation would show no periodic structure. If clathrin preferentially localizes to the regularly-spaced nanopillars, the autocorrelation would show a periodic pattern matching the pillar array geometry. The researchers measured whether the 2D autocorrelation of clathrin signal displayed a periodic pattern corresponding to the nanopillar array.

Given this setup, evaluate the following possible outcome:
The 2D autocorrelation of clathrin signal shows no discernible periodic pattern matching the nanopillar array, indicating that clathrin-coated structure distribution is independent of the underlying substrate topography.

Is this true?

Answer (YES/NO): NO